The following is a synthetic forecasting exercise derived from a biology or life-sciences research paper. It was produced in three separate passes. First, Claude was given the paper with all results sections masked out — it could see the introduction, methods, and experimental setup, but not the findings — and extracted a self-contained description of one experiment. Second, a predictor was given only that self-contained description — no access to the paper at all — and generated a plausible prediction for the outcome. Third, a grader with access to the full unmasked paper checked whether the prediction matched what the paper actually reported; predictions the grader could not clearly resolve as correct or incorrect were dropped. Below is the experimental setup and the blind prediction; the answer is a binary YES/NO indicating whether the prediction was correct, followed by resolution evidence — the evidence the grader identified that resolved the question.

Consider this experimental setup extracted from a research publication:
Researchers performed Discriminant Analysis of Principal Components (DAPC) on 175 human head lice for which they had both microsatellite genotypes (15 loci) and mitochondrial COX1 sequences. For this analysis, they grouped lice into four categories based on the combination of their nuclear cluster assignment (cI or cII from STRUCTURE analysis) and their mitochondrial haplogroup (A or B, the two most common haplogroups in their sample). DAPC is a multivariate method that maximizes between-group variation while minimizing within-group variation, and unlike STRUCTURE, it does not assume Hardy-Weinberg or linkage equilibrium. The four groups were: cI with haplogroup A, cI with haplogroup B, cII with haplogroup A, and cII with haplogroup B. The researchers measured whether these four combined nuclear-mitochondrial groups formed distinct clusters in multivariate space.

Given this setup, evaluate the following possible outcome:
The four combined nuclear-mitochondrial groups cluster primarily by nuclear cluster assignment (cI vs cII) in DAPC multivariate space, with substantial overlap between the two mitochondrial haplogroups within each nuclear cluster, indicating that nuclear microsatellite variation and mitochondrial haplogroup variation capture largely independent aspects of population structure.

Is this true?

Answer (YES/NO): NO